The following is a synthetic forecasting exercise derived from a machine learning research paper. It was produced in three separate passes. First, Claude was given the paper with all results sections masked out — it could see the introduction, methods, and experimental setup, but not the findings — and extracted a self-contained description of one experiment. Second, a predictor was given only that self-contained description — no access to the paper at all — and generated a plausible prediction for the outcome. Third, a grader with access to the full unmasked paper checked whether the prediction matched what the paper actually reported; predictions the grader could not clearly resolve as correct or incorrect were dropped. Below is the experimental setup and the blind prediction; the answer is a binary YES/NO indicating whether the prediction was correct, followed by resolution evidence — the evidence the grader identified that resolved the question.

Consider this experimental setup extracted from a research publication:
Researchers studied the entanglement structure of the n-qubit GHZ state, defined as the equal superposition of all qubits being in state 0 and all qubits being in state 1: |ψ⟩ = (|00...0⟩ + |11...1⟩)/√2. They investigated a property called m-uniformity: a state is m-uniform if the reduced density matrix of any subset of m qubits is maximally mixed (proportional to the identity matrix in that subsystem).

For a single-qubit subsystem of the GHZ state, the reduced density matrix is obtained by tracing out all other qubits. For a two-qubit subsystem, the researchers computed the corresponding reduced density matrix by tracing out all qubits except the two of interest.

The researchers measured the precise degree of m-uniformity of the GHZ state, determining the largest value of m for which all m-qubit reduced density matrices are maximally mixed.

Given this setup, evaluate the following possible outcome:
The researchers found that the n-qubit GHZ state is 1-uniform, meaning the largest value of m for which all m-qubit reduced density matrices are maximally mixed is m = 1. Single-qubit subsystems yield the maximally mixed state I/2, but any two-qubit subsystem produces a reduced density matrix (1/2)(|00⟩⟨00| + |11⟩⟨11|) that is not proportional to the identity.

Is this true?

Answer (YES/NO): YES